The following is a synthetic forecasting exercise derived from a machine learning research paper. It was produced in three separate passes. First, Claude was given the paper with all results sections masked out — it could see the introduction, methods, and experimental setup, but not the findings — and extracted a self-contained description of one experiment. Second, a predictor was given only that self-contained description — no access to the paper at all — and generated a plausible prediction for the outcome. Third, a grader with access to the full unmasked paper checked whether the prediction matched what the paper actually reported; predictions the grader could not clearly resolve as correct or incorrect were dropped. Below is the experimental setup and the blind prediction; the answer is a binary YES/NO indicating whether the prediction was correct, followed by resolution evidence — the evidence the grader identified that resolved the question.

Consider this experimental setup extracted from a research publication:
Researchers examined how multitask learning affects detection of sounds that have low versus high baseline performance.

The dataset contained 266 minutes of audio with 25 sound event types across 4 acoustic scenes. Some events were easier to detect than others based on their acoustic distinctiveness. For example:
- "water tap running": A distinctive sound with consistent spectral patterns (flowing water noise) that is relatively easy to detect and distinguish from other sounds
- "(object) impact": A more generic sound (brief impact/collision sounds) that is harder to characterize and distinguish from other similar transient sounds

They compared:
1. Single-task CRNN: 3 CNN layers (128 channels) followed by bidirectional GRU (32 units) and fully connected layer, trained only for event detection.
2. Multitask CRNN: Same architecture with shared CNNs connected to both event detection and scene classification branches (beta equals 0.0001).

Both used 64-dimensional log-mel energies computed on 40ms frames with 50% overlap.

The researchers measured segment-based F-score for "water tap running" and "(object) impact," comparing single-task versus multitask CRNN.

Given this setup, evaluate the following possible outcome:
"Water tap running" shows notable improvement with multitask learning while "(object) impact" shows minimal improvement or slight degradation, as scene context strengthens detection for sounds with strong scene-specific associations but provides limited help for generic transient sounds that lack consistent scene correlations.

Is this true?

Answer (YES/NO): NO